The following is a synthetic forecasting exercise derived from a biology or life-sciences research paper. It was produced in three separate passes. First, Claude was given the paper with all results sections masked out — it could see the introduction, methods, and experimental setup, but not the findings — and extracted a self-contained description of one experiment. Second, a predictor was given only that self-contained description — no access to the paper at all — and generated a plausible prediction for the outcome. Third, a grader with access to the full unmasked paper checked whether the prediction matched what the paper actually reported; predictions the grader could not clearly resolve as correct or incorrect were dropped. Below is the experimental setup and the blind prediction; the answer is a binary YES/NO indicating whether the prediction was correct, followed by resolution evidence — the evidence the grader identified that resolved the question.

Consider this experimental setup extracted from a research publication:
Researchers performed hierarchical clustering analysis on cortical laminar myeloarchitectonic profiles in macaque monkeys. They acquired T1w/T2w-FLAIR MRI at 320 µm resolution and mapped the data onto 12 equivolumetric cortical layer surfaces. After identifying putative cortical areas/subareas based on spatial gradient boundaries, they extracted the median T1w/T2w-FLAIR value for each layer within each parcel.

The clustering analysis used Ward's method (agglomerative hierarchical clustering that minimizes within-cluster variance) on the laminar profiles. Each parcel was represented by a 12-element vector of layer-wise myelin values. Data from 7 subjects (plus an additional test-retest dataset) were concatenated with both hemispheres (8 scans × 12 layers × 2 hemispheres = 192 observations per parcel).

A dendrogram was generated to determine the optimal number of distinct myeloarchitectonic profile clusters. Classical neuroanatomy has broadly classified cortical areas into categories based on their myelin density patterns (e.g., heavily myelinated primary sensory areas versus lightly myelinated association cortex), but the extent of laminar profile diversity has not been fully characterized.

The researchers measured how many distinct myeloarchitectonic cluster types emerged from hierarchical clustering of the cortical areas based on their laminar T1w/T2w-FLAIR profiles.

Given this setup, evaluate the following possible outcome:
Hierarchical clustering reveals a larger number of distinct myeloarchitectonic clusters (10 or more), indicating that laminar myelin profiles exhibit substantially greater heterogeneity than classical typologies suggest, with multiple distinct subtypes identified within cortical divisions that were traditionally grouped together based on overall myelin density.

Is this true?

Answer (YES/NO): NO